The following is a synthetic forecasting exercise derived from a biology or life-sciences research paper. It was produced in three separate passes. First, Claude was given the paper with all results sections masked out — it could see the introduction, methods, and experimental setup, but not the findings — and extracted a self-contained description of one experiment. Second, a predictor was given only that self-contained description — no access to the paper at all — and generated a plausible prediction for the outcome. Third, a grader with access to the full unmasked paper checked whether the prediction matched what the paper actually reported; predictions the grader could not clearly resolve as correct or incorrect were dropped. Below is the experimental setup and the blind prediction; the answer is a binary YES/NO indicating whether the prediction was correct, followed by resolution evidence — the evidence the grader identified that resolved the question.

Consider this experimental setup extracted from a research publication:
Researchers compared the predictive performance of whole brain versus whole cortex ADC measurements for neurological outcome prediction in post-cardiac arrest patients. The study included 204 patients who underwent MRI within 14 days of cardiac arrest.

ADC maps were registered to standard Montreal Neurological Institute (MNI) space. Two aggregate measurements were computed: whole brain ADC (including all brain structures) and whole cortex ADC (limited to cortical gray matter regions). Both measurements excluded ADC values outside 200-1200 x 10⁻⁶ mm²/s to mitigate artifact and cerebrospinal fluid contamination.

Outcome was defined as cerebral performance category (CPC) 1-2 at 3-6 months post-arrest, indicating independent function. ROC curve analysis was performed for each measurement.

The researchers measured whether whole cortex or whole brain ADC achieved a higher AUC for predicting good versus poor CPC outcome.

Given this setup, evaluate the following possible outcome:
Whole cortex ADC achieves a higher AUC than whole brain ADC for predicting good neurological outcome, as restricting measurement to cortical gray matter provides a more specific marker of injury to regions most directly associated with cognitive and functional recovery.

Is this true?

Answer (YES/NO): YES